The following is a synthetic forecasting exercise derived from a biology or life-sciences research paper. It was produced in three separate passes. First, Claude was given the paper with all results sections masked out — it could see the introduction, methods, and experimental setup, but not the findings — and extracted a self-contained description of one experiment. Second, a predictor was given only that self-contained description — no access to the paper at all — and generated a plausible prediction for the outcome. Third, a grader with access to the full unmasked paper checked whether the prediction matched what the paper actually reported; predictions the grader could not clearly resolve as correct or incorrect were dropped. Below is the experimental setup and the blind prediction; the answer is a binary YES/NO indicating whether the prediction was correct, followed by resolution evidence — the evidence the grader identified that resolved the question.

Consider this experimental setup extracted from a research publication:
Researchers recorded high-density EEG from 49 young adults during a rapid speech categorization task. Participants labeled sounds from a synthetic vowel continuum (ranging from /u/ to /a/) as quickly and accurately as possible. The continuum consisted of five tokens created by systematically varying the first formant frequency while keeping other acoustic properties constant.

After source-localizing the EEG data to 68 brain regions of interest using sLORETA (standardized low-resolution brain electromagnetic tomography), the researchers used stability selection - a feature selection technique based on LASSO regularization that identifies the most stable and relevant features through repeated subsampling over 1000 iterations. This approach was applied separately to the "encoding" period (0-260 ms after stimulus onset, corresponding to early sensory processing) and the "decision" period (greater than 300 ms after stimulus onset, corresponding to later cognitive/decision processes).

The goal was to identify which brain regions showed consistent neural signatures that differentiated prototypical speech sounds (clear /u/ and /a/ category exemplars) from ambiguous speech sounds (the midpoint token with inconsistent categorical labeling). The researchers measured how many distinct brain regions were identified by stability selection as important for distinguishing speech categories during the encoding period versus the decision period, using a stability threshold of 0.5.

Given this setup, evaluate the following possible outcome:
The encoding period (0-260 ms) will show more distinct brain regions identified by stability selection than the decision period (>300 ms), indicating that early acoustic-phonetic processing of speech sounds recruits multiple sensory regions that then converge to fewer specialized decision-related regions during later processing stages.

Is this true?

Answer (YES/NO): NO